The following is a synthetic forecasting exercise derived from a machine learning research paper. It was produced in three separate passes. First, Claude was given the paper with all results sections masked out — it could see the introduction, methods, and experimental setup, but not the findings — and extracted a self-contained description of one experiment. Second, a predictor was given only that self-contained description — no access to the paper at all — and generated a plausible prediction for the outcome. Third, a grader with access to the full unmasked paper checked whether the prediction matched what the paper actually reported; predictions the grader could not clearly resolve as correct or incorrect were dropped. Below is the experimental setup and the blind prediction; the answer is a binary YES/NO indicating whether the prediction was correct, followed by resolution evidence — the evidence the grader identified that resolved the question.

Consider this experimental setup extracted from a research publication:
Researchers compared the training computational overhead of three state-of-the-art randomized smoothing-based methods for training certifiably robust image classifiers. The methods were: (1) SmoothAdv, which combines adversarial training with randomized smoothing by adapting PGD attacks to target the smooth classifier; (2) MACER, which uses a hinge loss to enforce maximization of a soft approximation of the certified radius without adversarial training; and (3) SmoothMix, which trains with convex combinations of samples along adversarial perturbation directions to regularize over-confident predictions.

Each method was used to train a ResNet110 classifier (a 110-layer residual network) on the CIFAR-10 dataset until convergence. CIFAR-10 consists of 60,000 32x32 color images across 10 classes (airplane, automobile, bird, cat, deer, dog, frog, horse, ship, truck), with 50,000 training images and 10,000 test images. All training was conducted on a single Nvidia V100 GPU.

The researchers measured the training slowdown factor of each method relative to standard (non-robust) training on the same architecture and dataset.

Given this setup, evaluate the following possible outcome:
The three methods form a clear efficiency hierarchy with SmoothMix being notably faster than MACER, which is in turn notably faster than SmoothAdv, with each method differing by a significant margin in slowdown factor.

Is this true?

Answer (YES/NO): YES